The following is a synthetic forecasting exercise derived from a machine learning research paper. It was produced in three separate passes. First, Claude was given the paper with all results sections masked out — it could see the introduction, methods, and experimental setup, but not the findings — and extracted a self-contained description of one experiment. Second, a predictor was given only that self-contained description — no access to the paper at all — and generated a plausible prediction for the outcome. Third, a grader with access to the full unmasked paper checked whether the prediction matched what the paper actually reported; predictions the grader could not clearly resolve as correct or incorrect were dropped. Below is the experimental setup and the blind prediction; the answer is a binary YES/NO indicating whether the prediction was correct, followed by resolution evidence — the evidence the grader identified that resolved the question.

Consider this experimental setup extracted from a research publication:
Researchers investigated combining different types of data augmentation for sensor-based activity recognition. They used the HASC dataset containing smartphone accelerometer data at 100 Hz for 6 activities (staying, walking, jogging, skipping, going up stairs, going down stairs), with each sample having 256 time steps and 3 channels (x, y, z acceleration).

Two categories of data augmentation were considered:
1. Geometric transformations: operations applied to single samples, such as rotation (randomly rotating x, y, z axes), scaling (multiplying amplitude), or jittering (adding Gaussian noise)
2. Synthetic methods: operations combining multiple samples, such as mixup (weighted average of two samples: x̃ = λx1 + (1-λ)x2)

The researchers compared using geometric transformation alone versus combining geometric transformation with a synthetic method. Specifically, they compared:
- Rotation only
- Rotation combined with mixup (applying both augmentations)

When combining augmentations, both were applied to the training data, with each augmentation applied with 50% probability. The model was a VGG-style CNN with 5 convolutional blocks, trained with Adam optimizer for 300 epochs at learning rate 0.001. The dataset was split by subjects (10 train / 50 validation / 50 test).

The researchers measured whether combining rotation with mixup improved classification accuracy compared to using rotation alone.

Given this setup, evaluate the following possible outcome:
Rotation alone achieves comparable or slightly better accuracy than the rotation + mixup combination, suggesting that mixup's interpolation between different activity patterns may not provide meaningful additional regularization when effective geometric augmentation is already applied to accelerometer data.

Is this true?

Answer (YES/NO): NO